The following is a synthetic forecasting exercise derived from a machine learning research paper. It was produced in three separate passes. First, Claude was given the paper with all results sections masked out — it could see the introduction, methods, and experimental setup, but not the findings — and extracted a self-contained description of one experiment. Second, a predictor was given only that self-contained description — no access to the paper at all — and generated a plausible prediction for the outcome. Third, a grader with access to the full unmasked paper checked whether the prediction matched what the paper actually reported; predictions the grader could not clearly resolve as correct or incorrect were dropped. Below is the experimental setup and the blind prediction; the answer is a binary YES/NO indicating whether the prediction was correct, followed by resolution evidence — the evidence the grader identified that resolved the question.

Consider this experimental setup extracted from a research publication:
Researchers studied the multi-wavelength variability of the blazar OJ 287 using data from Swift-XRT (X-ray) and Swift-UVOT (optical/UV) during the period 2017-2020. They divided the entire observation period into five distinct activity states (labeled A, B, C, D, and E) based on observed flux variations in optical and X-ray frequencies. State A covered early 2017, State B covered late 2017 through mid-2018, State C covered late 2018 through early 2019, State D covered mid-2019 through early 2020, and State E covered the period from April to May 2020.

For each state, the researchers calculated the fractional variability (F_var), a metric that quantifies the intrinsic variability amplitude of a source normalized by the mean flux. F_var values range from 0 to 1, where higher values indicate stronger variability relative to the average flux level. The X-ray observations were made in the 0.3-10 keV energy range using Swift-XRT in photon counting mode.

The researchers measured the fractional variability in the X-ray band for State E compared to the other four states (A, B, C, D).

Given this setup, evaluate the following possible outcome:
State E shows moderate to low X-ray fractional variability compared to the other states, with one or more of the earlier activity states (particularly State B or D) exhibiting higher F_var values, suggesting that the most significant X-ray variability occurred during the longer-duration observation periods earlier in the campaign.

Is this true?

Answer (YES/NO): NO